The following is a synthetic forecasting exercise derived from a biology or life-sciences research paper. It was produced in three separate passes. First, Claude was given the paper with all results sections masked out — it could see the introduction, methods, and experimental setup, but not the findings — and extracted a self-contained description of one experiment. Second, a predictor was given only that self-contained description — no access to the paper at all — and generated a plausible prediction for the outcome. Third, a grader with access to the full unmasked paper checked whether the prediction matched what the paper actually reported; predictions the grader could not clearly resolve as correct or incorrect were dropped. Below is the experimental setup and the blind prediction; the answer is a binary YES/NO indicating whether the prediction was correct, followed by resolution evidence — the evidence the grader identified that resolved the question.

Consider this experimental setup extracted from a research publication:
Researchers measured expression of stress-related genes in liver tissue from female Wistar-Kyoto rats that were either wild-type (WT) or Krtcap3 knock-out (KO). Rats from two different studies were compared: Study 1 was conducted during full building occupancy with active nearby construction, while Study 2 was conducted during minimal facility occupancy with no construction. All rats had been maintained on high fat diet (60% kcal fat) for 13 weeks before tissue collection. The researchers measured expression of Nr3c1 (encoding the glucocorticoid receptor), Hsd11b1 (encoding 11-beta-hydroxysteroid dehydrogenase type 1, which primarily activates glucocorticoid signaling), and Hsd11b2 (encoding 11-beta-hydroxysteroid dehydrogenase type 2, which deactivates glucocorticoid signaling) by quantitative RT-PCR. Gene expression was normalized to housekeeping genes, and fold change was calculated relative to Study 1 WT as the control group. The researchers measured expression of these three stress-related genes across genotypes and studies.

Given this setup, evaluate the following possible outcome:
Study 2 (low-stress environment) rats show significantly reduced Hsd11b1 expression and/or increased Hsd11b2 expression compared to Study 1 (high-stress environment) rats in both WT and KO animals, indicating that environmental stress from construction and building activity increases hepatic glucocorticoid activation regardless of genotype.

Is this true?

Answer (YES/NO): YES